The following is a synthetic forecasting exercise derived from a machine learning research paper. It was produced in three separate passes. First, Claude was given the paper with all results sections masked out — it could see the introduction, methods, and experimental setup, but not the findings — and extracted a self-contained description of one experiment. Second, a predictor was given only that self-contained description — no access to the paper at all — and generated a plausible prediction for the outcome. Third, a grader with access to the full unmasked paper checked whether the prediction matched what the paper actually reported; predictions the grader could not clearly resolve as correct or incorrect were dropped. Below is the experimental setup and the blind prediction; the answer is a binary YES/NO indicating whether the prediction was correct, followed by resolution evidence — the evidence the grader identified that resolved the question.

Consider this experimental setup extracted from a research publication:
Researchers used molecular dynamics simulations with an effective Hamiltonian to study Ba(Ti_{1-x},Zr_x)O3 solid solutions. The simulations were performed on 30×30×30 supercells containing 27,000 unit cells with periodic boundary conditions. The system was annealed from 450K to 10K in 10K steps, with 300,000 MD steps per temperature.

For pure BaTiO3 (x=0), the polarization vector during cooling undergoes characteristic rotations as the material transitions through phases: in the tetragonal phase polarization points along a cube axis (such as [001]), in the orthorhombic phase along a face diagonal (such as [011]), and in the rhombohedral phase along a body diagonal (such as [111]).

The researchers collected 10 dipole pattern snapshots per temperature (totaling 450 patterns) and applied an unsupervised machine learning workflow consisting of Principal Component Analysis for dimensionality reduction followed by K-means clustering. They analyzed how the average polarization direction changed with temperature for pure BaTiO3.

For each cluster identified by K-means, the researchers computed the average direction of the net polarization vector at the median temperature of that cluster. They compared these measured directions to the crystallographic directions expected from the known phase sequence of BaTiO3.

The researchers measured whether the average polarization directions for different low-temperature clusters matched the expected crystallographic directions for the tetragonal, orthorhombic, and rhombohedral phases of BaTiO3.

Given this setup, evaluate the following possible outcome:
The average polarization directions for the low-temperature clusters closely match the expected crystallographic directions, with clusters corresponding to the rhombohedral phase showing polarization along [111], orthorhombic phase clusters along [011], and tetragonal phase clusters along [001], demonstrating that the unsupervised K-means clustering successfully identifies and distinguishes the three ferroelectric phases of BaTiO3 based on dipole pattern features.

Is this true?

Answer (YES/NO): YES